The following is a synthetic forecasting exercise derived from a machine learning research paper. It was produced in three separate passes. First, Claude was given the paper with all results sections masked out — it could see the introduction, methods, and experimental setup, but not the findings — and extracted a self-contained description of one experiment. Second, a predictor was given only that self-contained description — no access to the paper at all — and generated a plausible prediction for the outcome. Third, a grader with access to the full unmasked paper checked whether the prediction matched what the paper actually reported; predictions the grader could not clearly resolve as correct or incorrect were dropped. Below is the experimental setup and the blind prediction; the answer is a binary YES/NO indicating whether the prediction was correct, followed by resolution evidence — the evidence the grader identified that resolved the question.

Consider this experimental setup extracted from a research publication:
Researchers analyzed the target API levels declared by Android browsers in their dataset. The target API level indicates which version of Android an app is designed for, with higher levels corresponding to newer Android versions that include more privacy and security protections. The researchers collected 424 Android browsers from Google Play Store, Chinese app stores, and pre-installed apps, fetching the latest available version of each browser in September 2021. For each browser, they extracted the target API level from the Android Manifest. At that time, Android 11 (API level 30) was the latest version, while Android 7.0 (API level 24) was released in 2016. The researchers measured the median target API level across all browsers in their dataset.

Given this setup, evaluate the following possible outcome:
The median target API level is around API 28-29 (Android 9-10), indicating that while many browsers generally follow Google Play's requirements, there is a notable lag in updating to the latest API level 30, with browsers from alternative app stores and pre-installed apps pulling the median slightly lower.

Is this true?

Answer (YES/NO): NO